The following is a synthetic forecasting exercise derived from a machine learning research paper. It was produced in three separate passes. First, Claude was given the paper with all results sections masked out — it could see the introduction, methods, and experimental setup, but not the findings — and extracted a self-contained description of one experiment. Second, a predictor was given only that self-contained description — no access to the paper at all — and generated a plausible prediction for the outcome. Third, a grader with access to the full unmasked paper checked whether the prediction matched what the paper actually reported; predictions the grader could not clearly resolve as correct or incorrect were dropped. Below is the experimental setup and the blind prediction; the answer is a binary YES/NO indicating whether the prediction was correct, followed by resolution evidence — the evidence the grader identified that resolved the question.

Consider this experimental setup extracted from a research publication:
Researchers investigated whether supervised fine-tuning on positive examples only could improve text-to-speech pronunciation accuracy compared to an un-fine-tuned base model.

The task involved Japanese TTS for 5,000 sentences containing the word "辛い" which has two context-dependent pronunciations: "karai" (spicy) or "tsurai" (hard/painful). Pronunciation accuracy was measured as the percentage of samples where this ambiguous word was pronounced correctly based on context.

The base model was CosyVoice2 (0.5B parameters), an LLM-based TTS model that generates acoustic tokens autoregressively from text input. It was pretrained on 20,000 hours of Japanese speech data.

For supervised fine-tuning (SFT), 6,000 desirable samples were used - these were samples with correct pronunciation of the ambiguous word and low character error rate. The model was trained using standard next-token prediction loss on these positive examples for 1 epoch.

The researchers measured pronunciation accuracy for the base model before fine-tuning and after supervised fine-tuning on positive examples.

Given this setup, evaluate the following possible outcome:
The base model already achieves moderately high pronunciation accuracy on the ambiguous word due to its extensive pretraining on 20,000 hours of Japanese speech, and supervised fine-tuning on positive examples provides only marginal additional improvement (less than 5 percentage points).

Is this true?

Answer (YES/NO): NO